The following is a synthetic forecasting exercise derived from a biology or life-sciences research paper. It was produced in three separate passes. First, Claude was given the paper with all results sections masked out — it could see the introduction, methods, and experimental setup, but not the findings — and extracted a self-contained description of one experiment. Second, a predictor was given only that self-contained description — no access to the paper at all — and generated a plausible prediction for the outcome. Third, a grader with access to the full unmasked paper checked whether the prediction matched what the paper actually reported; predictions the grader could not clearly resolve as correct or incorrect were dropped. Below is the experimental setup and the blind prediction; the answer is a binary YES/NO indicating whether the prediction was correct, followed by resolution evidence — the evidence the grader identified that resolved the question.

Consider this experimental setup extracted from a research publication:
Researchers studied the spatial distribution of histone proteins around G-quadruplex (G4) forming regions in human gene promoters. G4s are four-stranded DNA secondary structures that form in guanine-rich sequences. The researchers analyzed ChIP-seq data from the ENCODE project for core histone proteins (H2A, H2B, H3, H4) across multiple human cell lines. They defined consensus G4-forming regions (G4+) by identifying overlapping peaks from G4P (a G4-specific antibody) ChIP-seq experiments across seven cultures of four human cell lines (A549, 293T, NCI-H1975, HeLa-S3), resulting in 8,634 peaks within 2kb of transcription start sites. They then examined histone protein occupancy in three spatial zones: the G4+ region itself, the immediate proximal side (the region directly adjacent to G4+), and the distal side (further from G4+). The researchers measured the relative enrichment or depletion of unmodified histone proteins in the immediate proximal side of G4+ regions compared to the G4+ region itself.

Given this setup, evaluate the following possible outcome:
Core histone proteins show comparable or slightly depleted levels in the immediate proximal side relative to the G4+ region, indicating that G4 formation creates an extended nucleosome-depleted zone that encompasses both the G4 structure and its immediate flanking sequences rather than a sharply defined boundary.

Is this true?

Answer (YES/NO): NO